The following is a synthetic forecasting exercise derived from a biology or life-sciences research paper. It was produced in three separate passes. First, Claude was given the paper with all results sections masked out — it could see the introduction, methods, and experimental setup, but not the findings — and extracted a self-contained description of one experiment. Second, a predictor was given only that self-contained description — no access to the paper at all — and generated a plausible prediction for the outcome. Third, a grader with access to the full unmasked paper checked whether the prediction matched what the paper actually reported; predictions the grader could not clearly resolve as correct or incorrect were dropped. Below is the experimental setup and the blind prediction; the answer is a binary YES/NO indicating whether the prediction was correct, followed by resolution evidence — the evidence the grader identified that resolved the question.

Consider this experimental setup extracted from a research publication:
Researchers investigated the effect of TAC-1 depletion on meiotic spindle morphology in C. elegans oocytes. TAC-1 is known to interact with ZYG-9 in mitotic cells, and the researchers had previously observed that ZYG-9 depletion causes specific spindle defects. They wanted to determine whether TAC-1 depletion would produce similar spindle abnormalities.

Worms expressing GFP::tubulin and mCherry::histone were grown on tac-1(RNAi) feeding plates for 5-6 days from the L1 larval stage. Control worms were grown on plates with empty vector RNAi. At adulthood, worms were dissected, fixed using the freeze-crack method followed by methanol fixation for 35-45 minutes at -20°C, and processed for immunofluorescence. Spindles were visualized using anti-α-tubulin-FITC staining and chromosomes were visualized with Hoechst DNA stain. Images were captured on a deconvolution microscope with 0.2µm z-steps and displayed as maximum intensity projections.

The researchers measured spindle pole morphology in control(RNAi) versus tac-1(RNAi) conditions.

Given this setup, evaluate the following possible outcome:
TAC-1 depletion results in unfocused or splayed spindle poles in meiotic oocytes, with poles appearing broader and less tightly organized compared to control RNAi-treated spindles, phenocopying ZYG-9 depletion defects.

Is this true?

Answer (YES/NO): YES